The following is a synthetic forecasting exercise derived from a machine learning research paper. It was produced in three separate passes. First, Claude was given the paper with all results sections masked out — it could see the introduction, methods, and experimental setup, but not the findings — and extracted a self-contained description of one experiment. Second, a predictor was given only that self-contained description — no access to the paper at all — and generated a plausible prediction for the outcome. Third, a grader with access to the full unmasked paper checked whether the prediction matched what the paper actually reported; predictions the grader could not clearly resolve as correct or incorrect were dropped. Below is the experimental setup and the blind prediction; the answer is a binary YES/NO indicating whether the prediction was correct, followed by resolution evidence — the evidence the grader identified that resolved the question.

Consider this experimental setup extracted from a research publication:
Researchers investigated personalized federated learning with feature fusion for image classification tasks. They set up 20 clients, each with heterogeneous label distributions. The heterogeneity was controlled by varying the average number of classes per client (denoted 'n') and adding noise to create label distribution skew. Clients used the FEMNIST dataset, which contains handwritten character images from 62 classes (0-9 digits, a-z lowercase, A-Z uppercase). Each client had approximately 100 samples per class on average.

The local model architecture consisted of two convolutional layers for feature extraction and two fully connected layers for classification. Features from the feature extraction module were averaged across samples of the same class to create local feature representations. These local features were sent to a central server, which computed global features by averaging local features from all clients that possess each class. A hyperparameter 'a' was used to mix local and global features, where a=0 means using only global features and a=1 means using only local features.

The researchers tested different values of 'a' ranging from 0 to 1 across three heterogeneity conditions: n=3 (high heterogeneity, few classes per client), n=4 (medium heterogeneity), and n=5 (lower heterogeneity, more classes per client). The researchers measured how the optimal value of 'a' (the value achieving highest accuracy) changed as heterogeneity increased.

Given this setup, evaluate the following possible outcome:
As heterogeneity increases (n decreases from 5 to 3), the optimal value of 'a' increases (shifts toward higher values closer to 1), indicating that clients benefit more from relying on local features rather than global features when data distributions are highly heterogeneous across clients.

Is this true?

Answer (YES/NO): YES